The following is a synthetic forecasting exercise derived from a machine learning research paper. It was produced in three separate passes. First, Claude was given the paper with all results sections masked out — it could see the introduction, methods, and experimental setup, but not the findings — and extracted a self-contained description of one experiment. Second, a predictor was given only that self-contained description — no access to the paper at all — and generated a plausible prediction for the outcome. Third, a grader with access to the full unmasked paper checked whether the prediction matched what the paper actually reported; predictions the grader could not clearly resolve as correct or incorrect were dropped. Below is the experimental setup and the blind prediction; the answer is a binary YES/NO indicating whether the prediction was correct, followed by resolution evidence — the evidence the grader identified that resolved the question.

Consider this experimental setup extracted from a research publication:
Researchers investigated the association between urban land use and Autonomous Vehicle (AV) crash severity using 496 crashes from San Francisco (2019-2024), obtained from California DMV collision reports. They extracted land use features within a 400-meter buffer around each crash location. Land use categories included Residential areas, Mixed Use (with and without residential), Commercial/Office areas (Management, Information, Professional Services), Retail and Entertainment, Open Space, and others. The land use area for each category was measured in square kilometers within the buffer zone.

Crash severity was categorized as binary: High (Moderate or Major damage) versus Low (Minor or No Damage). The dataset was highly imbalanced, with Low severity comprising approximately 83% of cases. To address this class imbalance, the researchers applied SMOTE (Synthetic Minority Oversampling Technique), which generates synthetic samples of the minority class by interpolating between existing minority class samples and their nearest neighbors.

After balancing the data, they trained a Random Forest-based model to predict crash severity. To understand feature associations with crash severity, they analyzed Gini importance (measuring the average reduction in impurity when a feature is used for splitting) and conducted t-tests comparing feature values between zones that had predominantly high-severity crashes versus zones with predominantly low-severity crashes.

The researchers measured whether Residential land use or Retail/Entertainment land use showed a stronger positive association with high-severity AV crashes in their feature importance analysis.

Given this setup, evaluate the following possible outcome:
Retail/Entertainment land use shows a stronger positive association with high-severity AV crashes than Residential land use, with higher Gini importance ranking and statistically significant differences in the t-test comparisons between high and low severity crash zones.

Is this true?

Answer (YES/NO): NO